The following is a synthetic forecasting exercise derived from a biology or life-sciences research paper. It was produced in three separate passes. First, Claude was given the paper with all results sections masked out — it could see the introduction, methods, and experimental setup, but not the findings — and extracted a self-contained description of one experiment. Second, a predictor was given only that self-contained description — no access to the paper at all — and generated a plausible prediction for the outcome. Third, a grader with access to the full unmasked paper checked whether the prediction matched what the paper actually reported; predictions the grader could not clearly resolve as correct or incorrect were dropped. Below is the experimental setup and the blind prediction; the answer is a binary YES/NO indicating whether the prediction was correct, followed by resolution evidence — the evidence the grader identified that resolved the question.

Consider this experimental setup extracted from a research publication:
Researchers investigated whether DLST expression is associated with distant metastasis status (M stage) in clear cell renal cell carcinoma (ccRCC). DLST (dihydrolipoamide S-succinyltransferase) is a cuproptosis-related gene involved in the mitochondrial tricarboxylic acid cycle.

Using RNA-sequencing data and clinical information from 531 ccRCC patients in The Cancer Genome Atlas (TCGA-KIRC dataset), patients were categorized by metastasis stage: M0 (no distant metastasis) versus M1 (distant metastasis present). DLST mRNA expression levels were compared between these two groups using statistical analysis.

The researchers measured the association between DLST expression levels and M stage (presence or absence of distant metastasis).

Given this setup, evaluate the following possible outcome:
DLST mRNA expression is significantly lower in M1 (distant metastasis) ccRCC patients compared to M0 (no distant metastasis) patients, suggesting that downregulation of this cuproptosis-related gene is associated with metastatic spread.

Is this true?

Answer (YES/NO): YES